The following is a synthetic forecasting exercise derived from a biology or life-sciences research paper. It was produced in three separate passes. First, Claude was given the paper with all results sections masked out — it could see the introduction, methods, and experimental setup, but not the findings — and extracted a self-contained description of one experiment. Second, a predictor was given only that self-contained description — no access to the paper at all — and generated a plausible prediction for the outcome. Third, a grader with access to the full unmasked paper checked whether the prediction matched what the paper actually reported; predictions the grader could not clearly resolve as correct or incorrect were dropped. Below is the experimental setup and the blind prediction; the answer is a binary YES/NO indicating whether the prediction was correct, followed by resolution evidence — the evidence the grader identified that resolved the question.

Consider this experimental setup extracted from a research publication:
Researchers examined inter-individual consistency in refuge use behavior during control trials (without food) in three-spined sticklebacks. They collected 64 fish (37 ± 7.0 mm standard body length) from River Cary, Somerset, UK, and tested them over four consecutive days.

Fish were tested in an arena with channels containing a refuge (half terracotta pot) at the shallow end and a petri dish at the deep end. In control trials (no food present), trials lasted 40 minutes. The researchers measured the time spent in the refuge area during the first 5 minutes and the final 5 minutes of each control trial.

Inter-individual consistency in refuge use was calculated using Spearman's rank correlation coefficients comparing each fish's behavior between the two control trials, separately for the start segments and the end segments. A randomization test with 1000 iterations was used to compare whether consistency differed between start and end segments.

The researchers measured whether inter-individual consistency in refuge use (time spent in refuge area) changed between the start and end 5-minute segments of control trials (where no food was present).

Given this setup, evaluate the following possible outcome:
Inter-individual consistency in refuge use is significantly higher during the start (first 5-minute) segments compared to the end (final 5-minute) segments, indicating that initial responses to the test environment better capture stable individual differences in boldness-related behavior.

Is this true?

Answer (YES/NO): NO